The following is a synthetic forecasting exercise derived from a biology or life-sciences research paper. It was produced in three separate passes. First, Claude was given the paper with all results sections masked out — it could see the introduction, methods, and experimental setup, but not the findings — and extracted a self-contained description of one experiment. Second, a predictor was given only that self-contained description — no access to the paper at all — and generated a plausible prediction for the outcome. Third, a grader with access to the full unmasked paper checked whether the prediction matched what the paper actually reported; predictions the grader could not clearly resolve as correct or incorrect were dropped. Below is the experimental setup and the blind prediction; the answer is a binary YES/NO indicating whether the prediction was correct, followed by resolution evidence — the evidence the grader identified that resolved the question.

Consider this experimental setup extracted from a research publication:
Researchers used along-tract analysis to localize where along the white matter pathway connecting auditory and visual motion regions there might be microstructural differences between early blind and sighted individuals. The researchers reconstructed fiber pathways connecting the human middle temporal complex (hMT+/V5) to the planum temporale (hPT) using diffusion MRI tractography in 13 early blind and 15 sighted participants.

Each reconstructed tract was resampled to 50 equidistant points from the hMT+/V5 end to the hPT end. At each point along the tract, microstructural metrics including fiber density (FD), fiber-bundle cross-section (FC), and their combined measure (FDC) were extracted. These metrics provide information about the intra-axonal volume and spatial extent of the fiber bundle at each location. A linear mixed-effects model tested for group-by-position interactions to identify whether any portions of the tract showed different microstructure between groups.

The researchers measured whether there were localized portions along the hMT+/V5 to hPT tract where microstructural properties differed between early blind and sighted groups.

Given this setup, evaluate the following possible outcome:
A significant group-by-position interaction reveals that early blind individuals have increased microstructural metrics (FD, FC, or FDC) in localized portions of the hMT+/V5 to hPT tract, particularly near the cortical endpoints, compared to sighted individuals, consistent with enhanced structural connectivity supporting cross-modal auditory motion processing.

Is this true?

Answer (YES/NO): NO